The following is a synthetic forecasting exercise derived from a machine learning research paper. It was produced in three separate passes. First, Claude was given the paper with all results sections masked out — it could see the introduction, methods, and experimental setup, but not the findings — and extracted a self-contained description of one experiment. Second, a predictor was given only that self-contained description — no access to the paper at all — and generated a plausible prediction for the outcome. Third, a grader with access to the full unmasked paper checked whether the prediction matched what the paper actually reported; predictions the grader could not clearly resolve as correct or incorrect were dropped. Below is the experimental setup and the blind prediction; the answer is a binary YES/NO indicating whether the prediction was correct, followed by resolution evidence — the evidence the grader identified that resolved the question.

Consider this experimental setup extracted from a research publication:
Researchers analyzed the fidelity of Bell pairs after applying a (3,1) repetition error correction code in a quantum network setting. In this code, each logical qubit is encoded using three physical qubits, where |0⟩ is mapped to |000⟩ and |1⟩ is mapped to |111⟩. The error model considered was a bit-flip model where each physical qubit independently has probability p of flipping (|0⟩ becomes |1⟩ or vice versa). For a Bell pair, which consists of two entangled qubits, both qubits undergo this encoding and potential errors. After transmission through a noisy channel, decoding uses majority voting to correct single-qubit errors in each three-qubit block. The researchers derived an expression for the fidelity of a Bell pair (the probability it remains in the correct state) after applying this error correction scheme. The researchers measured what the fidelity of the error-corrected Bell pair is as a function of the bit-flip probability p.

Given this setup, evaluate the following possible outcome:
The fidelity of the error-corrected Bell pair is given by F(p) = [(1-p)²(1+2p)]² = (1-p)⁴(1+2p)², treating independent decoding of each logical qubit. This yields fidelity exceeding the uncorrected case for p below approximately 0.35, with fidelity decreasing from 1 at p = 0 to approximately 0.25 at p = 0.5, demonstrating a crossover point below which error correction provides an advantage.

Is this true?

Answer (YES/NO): NO